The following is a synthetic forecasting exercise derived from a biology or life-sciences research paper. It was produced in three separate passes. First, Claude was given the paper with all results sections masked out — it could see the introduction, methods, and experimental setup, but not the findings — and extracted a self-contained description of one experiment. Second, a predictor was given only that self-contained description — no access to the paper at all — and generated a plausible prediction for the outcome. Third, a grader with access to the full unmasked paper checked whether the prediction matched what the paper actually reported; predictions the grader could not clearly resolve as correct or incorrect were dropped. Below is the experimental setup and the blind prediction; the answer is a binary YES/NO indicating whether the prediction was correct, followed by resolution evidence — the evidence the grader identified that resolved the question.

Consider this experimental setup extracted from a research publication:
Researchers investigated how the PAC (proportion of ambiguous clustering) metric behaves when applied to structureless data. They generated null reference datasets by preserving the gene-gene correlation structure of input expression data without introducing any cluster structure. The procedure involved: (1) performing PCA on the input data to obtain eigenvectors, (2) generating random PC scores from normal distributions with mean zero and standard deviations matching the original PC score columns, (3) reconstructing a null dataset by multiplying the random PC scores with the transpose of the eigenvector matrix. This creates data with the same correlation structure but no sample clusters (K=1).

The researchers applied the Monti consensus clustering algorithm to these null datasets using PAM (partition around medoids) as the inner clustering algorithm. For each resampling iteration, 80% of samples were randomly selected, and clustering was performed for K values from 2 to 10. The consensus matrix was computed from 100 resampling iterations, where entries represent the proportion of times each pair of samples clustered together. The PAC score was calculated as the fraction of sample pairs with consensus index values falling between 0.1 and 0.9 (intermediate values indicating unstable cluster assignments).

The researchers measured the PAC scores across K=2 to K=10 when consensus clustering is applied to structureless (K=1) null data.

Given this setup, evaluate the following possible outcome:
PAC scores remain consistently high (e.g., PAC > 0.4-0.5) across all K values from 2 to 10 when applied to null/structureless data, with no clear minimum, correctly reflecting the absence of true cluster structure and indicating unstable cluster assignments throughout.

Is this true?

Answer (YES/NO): NO